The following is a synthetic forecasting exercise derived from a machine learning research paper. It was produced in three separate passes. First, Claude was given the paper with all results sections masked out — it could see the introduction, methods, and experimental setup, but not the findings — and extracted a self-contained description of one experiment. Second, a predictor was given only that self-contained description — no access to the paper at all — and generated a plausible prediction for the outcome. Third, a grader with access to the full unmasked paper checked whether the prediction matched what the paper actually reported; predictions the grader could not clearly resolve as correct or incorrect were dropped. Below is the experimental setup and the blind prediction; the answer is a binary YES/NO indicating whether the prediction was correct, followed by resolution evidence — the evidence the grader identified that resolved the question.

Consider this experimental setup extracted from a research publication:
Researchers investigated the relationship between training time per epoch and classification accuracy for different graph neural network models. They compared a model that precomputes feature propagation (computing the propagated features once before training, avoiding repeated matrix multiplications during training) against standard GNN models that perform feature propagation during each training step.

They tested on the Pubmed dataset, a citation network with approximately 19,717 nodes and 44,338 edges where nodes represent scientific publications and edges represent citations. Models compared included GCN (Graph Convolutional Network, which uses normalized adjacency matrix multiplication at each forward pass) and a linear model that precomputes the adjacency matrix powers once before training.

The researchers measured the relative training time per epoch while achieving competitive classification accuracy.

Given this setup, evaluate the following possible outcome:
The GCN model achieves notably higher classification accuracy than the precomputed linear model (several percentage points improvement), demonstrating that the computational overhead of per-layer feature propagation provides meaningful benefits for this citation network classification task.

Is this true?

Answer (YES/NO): NO